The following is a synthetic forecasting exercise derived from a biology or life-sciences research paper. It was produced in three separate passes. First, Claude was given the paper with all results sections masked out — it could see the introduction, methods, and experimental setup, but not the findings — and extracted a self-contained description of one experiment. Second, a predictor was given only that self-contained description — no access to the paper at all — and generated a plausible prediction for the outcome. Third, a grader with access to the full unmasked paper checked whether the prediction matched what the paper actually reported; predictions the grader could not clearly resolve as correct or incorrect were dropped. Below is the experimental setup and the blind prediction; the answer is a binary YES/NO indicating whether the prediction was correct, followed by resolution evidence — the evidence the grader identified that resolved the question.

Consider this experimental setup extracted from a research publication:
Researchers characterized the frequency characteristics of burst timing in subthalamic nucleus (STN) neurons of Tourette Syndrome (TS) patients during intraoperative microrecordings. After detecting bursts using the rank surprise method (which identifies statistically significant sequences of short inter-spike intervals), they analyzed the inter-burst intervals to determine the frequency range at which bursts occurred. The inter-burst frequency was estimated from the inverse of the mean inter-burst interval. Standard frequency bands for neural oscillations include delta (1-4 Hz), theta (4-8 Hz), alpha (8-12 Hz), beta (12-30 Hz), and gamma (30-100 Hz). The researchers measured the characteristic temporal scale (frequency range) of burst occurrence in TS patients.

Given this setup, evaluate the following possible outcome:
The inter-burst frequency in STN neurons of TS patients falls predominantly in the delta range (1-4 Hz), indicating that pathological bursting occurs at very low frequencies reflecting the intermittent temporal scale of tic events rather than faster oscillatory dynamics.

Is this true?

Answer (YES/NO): YES